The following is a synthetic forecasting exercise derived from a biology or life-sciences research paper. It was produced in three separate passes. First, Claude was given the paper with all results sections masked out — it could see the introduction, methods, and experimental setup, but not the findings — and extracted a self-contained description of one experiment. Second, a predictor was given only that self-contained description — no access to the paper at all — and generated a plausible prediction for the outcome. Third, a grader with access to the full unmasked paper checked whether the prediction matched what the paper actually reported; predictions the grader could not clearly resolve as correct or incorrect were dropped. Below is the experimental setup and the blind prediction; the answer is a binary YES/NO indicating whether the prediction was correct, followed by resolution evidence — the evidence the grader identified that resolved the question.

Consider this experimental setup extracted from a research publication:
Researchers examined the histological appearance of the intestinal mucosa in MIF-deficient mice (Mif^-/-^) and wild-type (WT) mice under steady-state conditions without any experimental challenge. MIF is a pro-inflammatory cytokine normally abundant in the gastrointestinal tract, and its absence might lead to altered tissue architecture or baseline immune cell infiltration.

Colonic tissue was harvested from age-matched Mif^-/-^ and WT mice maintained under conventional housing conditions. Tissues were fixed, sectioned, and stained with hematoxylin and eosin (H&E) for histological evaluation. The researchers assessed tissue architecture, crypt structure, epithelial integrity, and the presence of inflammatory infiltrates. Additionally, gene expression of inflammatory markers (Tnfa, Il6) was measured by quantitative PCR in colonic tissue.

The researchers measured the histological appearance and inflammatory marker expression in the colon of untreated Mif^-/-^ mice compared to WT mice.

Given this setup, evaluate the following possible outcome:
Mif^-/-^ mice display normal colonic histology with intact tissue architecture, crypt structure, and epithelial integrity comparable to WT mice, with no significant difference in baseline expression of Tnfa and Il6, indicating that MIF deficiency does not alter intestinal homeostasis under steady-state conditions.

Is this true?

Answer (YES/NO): YES